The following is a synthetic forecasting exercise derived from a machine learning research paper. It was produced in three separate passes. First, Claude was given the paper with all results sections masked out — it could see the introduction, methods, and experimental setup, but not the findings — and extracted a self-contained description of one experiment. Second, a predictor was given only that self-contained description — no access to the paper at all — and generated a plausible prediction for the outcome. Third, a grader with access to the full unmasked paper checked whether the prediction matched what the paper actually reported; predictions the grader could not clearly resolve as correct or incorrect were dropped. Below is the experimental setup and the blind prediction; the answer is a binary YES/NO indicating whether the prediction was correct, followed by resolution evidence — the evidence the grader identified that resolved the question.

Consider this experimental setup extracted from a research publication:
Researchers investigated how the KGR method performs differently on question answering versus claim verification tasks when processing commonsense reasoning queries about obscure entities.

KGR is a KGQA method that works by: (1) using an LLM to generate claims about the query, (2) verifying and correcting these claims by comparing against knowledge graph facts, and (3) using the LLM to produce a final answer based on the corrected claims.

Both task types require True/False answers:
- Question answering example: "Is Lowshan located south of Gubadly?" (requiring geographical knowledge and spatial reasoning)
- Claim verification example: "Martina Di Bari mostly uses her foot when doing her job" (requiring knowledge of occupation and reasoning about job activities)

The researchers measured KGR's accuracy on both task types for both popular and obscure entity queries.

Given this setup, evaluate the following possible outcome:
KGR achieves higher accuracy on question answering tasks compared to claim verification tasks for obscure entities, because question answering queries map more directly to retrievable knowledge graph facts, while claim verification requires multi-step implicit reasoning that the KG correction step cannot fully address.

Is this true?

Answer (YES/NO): NO